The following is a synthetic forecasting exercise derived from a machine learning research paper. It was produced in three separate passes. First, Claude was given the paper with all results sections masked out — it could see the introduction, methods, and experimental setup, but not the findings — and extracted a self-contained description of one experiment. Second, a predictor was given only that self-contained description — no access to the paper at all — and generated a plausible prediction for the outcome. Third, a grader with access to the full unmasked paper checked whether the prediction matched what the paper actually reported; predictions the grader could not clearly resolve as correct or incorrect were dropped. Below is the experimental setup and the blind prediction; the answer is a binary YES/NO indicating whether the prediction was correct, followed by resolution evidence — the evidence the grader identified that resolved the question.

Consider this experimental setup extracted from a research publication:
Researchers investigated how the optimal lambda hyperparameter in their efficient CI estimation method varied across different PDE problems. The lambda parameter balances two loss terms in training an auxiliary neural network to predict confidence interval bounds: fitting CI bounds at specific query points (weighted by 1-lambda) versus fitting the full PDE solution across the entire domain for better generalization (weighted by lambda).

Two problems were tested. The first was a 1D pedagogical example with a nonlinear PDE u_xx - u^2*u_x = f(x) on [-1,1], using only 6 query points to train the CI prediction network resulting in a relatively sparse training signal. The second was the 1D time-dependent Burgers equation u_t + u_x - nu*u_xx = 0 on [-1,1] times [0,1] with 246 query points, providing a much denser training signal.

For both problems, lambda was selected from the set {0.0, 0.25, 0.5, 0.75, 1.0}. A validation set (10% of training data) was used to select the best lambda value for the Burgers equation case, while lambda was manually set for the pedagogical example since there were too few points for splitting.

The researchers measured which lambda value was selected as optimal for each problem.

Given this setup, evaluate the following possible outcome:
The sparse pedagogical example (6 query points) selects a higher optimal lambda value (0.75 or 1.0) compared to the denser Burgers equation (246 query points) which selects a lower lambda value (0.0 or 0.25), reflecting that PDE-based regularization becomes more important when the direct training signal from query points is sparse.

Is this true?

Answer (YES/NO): YES